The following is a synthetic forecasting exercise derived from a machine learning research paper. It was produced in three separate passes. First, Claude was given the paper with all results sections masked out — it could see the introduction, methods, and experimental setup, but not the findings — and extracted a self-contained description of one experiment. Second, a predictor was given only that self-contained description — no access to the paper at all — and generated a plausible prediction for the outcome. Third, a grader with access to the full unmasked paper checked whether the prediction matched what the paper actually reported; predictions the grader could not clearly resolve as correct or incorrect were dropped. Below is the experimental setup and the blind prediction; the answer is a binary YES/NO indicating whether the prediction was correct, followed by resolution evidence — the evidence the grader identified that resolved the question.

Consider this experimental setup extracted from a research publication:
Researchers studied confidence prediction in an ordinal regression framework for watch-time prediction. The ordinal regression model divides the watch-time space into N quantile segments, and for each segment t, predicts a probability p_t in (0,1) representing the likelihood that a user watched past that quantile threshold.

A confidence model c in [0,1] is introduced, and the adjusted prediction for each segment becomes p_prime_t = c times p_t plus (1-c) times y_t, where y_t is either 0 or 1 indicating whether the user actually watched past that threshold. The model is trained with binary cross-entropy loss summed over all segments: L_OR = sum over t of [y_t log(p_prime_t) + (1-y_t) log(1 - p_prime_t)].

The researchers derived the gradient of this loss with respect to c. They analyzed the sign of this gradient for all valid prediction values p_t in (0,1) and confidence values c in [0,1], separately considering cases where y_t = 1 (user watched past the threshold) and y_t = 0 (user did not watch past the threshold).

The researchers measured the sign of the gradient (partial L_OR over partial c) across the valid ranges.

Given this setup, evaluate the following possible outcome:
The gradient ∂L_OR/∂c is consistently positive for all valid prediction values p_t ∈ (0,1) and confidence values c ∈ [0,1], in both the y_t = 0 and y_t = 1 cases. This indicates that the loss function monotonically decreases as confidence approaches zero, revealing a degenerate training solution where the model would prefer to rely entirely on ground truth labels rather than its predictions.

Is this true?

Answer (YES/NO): YES